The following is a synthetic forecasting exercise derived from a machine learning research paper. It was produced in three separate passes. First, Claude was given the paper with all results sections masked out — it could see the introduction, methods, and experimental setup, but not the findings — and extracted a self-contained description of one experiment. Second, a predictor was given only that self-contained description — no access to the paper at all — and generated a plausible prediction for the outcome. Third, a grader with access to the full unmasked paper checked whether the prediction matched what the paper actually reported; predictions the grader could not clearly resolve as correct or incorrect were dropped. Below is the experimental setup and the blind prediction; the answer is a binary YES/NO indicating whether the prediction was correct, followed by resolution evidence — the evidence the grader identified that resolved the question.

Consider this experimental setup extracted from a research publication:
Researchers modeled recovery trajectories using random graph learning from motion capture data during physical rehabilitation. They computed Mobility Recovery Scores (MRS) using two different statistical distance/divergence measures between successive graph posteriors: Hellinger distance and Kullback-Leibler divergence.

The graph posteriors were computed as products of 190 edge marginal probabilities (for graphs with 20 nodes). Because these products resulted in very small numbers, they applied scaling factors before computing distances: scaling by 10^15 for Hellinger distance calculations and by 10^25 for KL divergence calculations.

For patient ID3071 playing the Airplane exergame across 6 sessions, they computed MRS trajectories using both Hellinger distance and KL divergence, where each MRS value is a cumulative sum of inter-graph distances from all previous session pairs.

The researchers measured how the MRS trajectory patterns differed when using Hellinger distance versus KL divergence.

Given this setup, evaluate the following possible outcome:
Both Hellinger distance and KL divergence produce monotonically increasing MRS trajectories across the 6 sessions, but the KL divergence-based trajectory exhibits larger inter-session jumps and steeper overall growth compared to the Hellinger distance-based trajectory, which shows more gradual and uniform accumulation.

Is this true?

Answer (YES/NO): NO